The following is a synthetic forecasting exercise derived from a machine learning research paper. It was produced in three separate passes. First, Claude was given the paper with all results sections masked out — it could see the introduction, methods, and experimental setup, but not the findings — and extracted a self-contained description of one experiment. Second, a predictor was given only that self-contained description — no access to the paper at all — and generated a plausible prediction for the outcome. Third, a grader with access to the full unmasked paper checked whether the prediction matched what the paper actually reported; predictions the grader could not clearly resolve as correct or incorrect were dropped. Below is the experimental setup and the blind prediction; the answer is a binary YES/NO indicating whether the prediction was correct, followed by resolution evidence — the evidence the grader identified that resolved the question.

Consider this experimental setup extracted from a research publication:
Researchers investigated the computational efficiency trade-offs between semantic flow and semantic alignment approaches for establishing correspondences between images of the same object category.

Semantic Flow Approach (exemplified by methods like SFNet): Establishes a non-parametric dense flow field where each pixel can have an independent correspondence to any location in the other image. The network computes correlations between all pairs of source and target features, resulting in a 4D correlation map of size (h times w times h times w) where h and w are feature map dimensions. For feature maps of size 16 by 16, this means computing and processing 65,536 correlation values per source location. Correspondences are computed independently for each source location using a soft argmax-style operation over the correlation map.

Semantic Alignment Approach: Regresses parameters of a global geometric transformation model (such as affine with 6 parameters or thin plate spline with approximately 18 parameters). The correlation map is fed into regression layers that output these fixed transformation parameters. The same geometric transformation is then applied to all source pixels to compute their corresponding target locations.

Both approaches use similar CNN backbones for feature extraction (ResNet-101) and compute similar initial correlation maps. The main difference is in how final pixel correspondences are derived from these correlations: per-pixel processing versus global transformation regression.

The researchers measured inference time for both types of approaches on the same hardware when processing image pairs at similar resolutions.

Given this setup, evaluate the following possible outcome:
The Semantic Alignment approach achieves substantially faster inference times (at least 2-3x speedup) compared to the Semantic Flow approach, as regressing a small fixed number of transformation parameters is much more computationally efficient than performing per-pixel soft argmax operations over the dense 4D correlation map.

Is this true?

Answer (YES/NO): NO